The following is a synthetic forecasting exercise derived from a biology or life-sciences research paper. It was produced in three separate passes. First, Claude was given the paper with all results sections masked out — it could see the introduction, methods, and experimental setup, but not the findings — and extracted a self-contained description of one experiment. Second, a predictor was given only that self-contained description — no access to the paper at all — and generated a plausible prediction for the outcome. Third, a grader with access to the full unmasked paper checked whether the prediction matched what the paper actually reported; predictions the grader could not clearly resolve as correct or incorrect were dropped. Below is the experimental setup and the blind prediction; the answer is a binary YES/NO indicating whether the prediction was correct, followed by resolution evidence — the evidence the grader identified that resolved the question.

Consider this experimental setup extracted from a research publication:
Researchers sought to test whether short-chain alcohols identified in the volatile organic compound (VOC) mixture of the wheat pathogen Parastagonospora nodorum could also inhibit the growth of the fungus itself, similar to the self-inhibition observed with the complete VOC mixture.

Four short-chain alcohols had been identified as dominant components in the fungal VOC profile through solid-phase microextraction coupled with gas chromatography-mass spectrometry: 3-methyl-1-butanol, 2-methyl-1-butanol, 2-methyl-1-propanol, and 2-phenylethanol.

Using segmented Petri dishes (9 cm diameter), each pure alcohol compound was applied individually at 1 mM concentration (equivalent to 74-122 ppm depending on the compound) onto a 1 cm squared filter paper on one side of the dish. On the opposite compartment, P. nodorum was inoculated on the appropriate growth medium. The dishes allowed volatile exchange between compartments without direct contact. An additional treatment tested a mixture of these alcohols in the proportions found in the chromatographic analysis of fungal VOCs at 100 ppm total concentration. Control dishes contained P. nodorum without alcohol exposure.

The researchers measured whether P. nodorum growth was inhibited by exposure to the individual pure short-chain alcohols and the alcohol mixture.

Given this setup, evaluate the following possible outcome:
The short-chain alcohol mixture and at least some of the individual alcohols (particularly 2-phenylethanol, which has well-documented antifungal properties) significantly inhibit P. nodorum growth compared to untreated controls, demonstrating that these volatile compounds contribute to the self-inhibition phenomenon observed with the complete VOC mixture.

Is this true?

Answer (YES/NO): NO